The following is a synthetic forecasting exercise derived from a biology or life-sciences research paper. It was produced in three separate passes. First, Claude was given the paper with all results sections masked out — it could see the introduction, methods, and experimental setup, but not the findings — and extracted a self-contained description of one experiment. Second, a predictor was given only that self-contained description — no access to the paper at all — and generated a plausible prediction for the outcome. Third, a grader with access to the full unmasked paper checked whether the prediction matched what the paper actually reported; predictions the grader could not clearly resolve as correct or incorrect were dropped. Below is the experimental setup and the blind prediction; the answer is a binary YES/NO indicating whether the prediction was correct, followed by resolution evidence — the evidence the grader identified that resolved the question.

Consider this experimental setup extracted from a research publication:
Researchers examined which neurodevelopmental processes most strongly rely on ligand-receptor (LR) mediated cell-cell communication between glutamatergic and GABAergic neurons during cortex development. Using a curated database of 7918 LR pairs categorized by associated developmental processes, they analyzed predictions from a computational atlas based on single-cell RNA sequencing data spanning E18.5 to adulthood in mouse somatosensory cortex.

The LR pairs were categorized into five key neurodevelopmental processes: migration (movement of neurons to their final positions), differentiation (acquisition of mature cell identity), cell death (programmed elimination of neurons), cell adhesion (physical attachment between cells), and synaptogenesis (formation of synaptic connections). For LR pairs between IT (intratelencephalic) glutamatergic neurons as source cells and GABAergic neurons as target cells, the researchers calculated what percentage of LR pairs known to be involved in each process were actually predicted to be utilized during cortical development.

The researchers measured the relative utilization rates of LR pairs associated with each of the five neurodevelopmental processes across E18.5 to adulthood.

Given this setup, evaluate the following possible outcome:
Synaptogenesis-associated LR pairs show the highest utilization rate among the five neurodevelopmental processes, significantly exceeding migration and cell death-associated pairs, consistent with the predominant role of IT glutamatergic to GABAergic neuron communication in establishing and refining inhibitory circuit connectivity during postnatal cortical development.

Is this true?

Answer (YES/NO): YES